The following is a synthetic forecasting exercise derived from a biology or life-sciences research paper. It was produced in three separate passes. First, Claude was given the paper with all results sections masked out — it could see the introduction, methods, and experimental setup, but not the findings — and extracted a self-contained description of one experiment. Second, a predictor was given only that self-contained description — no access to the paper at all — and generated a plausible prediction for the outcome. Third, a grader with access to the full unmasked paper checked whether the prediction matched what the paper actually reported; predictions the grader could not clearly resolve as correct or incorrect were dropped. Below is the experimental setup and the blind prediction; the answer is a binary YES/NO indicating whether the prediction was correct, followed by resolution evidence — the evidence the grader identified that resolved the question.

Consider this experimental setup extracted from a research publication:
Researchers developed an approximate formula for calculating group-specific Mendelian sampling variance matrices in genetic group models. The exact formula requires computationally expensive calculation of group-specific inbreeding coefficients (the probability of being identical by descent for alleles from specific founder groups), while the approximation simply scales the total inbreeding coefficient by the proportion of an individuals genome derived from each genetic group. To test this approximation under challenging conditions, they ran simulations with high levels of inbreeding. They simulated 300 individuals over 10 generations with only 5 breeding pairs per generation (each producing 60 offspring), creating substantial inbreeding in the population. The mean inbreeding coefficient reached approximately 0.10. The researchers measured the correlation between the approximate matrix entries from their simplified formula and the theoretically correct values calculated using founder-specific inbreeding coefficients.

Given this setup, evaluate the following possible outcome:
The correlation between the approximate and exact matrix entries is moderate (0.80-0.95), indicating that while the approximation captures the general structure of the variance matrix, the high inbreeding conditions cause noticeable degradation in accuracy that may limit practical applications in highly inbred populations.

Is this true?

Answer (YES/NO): NO